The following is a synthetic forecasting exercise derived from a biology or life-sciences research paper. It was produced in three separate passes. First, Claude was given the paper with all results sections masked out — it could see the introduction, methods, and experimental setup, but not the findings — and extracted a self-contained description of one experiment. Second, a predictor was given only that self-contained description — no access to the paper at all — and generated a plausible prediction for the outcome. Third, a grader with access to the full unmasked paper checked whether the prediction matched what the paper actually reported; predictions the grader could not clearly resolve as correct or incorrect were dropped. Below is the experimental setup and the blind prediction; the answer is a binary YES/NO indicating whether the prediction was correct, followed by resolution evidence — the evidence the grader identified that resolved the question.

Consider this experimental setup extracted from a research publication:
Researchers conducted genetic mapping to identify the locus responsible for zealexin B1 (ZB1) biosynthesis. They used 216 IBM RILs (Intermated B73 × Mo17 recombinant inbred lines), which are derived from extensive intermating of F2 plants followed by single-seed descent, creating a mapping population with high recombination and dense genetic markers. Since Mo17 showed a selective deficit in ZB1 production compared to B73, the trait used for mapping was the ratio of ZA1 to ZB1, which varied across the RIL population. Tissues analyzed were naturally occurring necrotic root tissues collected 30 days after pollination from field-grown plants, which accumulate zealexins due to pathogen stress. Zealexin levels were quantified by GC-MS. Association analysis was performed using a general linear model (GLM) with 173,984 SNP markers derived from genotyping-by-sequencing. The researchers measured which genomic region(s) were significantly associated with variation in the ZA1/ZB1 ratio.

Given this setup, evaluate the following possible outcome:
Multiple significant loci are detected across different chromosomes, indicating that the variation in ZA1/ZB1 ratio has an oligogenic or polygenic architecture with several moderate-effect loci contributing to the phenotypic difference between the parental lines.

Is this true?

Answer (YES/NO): NO